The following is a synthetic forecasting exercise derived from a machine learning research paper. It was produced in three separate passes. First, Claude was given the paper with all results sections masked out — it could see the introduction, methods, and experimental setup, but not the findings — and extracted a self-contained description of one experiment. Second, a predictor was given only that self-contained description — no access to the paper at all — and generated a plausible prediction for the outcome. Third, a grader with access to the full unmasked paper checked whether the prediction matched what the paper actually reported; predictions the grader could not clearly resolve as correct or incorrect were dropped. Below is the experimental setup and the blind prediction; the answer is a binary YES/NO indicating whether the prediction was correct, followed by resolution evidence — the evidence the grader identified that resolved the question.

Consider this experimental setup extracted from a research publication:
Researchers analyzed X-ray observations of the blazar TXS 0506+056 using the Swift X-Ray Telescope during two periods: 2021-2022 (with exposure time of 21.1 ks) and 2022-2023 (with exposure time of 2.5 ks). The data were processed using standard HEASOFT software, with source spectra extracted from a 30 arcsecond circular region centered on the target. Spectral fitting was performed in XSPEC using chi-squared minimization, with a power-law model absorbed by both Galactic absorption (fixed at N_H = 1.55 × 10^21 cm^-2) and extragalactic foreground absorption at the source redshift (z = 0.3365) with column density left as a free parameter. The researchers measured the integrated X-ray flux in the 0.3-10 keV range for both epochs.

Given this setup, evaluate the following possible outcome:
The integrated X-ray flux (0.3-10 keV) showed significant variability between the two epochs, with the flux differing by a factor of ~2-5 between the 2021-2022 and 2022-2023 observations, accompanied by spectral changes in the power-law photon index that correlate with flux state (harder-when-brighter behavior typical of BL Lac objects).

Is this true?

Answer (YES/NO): NO